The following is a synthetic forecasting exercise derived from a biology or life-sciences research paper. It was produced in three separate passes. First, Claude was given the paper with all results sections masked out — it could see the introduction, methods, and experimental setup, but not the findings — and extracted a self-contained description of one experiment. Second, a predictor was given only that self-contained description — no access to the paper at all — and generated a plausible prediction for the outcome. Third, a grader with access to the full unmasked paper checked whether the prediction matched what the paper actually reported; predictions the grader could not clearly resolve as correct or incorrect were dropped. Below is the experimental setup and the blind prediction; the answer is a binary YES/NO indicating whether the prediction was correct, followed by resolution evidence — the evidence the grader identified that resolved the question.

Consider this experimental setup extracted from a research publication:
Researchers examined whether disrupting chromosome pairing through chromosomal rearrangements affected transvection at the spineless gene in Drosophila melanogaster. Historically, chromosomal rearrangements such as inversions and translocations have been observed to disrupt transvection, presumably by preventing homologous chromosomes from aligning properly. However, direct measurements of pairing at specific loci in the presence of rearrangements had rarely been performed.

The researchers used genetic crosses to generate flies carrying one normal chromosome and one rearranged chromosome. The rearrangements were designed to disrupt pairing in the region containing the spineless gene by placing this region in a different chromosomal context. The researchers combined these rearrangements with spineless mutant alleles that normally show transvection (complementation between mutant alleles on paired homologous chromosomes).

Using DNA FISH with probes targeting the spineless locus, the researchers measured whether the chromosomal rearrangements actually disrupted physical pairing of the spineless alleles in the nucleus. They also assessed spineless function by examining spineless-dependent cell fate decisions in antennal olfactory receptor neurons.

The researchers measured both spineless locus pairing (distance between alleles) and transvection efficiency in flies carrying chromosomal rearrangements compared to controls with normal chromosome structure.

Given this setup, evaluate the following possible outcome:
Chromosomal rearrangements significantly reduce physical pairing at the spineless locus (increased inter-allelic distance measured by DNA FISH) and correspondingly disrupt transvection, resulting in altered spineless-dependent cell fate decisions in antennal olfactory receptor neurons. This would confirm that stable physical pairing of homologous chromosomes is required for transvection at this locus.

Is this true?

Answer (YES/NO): NO